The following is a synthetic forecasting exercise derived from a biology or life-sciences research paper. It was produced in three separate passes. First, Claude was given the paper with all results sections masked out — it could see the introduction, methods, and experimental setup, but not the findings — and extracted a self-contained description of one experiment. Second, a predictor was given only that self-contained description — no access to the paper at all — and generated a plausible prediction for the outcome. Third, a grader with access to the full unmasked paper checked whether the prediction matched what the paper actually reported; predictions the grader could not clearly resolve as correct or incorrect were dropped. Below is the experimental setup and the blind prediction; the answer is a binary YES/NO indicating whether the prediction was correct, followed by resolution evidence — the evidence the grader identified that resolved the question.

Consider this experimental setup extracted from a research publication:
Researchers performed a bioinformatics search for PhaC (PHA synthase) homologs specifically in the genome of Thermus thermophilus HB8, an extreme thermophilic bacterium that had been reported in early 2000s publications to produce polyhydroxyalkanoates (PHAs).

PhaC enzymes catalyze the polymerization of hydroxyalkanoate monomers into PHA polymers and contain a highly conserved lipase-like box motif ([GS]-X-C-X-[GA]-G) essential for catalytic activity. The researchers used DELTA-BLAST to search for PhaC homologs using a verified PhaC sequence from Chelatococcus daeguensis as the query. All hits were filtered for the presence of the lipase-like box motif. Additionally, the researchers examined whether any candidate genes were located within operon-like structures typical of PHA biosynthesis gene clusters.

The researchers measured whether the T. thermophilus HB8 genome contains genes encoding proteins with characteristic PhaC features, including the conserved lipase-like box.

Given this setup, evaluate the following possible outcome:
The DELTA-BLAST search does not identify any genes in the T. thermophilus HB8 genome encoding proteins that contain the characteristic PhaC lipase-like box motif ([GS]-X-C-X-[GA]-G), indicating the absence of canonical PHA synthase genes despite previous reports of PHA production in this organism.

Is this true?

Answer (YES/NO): YES